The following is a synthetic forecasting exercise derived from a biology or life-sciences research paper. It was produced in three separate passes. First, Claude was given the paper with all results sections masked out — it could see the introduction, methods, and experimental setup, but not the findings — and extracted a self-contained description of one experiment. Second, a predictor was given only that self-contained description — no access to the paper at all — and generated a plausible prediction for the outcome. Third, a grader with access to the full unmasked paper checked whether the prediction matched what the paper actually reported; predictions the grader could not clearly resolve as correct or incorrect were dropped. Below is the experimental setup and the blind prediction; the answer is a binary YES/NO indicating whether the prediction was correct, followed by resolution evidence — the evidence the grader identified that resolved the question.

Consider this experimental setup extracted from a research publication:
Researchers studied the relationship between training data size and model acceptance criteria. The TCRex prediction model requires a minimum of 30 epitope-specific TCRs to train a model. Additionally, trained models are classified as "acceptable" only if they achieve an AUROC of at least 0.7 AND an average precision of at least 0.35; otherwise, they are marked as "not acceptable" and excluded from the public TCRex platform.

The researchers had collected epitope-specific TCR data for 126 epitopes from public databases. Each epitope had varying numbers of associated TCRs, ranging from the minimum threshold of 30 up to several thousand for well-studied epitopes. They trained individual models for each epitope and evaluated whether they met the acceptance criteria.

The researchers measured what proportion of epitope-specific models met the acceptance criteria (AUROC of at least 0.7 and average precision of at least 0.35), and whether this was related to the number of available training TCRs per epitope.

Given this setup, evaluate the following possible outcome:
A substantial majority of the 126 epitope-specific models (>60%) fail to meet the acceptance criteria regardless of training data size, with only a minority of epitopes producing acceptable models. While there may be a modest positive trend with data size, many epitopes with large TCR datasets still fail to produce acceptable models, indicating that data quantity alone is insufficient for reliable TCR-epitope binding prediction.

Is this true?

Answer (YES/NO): NO